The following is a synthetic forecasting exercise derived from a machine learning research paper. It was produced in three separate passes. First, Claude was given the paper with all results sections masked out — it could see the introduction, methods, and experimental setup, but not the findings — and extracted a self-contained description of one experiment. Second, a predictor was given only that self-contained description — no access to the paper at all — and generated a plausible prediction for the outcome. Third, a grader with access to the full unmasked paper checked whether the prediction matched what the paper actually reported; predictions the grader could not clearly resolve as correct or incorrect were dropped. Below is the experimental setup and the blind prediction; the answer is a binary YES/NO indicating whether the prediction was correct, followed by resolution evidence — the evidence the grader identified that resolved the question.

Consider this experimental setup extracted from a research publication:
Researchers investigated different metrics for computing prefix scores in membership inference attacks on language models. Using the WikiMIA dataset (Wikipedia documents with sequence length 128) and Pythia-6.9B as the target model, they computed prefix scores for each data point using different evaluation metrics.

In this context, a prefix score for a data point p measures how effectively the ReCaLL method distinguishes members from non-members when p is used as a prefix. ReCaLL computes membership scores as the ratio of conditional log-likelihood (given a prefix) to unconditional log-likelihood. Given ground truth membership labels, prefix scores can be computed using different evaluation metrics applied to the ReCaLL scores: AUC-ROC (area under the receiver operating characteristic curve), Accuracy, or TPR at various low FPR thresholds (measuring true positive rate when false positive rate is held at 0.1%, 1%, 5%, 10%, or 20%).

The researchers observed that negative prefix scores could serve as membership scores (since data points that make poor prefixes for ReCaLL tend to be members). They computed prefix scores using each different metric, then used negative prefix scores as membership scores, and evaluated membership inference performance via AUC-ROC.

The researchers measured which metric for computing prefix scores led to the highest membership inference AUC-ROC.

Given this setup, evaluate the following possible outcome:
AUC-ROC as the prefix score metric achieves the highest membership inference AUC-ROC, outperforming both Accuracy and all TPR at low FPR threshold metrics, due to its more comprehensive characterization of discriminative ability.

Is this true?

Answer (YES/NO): YES